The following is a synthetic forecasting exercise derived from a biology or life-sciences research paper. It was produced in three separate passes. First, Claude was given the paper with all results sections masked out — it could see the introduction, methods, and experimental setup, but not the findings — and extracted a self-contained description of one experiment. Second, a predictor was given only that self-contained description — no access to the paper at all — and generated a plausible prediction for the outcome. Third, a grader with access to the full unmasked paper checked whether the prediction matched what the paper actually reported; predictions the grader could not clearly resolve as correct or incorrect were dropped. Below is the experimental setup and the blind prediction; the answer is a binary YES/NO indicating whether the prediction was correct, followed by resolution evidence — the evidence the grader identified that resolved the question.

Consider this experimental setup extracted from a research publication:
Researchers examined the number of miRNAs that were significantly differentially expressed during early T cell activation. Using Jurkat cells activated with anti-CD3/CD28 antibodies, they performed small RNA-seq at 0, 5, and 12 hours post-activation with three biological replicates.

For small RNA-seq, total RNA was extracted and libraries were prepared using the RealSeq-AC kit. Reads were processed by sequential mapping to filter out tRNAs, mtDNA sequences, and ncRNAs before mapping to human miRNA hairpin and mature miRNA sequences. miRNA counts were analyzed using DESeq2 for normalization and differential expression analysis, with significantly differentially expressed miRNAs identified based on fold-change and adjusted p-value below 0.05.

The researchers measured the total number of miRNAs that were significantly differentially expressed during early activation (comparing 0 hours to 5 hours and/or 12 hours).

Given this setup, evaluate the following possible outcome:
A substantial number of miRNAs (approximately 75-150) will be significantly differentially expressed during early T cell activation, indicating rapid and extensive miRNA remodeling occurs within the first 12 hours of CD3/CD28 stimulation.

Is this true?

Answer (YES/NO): NO